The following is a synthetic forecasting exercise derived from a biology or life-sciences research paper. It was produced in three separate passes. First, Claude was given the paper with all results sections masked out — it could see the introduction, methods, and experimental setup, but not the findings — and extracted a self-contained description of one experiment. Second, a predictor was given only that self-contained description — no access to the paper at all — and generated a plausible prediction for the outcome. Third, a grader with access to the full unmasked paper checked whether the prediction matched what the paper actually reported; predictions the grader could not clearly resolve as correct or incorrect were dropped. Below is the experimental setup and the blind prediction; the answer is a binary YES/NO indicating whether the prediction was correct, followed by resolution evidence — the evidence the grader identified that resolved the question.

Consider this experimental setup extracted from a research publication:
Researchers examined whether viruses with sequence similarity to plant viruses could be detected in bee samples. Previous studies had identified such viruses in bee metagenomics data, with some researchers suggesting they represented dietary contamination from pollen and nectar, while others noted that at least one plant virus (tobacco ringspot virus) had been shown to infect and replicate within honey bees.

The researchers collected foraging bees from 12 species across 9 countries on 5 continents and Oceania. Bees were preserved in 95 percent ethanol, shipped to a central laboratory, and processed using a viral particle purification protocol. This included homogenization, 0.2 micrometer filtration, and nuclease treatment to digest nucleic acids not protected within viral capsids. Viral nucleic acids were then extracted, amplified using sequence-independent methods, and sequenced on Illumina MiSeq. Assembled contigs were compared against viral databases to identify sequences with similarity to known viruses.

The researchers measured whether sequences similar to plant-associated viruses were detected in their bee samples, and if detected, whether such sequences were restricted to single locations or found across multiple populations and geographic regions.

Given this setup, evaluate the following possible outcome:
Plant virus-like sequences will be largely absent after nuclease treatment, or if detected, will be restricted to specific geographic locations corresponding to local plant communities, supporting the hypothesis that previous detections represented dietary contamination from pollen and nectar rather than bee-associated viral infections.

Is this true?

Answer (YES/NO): NO